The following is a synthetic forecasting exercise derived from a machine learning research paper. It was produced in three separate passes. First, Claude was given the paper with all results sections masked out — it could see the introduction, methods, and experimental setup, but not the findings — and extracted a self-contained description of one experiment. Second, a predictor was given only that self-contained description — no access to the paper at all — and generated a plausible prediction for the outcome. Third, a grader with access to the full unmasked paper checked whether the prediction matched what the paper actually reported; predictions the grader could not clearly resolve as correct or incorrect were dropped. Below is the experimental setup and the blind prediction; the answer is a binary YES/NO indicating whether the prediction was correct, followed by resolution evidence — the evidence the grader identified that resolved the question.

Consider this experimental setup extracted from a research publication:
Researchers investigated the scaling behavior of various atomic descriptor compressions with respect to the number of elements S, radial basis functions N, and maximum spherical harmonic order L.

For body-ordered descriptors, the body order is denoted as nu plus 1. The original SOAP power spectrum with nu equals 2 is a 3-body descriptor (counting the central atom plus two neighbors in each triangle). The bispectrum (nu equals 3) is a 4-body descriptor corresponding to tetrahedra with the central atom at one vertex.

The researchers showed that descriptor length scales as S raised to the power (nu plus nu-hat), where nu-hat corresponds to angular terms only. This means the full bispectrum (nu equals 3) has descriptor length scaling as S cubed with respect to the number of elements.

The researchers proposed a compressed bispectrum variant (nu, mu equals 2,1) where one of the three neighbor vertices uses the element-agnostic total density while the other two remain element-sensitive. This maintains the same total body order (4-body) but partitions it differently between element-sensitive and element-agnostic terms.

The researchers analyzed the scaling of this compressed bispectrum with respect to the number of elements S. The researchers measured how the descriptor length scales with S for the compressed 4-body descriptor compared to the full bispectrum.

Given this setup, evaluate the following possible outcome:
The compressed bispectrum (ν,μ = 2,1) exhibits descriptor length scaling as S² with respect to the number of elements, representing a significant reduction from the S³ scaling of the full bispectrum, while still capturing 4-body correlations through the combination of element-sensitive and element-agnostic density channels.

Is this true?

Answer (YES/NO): YES